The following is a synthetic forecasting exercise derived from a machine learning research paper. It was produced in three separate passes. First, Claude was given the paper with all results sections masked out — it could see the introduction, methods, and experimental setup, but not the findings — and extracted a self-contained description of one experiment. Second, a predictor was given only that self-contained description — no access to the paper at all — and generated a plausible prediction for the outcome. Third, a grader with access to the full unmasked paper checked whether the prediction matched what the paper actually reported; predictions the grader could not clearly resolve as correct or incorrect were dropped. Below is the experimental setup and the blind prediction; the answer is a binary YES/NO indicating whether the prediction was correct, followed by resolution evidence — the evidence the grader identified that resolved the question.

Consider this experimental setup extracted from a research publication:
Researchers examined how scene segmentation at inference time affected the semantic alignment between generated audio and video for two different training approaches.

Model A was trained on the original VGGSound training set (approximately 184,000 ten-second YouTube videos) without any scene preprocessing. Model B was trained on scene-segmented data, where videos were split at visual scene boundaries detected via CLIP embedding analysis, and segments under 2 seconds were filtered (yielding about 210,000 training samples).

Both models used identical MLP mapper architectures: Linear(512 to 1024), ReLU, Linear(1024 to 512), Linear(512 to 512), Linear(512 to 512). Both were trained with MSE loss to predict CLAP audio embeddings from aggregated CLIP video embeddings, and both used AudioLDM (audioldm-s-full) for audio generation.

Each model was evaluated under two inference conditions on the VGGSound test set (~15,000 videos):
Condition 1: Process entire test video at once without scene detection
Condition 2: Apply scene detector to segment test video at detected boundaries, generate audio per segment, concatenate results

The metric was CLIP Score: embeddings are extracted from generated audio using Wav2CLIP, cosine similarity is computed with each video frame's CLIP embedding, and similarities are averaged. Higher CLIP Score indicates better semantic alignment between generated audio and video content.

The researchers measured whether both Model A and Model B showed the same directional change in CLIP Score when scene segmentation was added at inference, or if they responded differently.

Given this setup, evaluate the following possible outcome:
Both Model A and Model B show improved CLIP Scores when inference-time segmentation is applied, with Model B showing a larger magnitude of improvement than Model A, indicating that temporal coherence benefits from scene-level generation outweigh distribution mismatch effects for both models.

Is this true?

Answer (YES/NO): NO